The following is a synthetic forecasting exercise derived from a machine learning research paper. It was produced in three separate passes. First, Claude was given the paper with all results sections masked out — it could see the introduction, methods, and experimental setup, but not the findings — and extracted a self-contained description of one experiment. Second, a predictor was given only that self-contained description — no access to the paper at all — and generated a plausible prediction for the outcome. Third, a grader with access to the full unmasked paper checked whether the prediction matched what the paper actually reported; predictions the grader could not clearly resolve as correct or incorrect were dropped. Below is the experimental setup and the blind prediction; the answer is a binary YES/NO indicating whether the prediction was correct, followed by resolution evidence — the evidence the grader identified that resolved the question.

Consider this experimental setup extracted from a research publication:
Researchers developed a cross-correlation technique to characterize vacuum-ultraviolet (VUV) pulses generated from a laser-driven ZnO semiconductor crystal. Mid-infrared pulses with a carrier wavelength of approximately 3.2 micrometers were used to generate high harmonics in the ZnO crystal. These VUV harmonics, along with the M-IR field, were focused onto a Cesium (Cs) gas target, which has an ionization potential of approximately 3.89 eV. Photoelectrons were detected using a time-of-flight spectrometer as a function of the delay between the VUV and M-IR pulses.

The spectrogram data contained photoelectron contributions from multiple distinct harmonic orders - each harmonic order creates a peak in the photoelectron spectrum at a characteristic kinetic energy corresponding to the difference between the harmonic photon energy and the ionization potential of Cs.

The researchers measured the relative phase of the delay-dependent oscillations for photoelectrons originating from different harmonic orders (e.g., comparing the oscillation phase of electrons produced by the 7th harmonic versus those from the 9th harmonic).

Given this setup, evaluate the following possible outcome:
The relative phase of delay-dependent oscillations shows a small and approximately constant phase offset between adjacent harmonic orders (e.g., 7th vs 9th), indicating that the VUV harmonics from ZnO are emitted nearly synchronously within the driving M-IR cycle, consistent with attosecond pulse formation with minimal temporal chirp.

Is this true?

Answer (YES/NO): NO